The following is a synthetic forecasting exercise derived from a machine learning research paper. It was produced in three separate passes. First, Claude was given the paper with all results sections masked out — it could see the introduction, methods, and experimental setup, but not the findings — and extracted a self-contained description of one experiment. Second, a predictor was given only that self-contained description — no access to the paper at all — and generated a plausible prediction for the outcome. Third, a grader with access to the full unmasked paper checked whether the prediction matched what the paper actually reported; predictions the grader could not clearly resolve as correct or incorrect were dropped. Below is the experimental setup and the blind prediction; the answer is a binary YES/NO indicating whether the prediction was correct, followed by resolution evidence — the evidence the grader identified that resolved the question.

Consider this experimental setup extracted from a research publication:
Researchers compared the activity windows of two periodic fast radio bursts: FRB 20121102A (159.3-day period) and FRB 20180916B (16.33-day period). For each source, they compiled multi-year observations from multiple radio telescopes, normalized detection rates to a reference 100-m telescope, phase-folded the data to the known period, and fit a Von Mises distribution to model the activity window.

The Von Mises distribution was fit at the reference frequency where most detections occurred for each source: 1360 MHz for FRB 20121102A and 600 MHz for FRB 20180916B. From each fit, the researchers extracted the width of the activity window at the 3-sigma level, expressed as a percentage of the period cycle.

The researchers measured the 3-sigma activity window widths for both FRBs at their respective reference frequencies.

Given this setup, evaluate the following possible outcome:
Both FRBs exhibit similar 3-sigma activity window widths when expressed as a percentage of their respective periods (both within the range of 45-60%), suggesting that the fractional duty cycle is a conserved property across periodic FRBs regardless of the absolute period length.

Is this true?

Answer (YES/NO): YES